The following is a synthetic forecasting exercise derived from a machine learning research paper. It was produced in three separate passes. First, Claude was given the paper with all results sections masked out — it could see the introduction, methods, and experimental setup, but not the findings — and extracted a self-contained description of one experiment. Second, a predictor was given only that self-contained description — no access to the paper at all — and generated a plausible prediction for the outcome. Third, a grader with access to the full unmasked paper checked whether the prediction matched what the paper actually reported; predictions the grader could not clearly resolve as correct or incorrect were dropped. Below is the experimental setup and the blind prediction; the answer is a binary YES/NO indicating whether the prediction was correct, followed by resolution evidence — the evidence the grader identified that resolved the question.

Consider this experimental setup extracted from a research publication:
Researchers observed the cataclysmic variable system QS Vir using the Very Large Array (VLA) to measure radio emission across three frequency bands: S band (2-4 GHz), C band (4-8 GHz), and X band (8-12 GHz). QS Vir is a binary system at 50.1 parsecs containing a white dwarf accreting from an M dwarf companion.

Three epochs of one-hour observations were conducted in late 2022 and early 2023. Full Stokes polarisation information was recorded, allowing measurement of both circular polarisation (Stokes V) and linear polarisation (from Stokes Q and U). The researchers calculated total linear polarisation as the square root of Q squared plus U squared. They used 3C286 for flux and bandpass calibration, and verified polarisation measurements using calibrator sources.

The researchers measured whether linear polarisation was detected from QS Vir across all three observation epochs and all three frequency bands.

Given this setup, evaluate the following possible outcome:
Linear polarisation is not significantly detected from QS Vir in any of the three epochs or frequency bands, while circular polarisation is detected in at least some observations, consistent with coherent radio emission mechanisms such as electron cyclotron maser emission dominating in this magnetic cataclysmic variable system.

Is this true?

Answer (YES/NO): NO